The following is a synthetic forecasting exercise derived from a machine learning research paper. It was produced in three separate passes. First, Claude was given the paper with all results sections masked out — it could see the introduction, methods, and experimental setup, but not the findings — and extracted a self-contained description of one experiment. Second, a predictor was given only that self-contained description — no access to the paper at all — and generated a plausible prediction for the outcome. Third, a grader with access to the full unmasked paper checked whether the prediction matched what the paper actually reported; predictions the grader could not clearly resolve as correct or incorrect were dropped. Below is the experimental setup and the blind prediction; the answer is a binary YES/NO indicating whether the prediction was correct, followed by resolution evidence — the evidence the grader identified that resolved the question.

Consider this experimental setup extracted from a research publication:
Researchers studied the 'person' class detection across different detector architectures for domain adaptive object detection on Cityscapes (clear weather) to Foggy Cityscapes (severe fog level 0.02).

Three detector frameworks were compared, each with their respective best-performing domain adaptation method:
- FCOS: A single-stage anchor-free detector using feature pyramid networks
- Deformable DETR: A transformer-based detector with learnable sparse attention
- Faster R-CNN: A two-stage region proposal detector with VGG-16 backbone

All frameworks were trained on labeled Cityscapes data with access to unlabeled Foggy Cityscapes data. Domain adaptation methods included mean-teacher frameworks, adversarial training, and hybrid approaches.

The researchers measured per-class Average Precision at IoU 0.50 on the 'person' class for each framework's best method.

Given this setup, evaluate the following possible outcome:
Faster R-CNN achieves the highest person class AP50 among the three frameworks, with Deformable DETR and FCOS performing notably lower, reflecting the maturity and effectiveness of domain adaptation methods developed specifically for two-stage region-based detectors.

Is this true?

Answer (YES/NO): NO